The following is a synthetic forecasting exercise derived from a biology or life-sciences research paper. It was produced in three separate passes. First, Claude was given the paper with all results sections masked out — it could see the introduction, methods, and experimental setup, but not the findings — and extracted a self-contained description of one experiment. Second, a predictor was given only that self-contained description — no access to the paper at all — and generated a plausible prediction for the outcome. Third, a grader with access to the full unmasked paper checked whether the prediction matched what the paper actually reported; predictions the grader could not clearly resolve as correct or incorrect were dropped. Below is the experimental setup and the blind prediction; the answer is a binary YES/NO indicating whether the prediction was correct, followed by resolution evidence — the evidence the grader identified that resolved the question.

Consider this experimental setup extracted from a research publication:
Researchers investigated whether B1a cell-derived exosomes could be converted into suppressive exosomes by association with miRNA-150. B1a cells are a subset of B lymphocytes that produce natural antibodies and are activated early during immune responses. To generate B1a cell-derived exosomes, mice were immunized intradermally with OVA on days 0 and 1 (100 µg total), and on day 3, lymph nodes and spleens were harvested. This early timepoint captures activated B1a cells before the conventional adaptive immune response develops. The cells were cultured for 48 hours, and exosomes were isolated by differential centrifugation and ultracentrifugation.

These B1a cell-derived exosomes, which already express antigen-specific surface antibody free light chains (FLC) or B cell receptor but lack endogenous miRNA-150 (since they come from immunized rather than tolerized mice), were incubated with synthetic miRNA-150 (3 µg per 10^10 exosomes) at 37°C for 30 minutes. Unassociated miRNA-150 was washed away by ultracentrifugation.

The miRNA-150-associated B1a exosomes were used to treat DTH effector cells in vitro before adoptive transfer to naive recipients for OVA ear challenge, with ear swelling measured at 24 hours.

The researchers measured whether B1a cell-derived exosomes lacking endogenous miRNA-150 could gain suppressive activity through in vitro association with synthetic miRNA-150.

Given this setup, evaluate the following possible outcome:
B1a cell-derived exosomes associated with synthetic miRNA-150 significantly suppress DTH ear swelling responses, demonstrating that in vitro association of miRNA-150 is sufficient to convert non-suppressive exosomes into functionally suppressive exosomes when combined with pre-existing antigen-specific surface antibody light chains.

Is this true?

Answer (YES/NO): YES